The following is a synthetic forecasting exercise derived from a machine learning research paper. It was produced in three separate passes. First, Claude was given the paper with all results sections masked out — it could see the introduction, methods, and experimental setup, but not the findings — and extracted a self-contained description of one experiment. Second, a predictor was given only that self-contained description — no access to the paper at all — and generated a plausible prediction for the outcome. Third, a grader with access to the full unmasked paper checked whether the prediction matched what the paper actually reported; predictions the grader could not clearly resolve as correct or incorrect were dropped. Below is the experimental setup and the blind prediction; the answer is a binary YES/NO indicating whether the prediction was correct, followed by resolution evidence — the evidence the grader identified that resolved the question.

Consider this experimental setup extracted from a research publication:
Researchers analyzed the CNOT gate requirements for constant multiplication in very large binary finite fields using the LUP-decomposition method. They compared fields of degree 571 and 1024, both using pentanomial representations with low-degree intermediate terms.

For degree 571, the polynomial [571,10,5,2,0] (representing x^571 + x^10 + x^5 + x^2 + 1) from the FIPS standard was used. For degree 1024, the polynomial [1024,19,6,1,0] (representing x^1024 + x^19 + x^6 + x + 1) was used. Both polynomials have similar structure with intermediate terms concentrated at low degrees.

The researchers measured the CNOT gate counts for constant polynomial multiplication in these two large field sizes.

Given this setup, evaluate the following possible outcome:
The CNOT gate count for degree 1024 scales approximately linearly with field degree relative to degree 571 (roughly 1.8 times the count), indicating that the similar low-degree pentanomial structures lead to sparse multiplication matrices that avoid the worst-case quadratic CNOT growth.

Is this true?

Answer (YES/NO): NO